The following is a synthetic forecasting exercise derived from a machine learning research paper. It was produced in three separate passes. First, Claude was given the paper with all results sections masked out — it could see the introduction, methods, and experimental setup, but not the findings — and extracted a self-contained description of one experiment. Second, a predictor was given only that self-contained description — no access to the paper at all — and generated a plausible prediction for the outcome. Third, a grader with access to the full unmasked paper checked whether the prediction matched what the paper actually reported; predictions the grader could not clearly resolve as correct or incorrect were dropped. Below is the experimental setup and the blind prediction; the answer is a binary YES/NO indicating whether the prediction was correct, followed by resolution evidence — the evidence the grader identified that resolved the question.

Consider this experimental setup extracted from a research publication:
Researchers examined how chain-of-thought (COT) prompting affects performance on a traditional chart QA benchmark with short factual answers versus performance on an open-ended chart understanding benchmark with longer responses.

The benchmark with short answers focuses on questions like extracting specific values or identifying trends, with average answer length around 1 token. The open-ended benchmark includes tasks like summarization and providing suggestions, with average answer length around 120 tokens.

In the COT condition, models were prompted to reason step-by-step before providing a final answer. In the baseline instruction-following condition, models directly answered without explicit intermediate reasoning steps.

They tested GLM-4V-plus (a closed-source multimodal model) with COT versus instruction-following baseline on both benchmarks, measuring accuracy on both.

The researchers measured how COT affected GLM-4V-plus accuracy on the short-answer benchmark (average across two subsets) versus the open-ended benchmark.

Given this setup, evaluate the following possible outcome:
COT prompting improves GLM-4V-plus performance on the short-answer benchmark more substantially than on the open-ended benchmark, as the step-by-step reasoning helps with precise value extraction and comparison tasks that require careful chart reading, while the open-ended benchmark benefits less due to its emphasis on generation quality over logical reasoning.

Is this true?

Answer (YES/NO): NO